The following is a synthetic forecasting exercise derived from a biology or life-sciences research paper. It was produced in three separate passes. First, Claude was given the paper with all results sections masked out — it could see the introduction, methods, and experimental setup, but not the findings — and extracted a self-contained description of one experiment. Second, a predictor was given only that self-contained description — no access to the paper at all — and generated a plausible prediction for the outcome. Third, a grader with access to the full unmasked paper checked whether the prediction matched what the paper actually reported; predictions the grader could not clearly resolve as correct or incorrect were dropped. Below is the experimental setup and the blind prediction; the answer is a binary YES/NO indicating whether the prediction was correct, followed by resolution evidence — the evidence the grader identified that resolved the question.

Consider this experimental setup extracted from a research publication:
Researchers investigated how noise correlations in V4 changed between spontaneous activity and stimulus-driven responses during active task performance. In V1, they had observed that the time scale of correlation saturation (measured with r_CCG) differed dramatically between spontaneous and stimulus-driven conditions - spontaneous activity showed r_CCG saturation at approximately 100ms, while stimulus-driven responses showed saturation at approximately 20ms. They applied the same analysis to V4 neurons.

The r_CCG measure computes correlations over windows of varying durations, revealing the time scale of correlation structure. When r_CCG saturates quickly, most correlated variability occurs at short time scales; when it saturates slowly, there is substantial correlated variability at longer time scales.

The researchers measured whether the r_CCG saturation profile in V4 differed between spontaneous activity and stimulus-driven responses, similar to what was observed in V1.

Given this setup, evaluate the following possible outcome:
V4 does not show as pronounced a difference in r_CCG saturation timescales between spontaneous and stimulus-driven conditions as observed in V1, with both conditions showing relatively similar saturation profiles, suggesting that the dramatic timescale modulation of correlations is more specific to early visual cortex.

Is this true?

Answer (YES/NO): YES